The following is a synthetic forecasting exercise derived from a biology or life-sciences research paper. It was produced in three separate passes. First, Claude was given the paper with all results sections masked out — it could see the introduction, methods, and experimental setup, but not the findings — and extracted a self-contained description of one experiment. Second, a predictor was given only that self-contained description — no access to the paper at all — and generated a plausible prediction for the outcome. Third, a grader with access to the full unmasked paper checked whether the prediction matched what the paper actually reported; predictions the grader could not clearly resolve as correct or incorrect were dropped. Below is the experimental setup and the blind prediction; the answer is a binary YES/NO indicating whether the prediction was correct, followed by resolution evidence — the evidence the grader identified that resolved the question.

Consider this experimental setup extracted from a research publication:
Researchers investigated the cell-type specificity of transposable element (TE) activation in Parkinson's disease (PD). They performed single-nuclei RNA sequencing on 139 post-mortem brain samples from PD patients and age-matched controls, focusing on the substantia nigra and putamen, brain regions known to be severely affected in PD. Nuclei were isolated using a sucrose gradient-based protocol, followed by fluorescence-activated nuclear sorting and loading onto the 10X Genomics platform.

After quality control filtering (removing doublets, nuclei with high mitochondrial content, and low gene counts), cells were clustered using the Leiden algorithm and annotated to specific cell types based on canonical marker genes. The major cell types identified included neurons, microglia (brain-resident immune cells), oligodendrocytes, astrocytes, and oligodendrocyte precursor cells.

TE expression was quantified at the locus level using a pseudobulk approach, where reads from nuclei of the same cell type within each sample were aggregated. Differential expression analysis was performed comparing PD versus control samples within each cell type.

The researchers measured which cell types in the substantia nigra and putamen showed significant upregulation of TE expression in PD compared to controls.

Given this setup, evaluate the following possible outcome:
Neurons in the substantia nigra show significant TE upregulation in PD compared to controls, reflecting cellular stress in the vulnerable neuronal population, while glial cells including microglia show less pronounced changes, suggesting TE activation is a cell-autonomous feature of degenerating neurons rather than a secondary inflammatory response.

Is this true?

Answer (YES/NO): NO